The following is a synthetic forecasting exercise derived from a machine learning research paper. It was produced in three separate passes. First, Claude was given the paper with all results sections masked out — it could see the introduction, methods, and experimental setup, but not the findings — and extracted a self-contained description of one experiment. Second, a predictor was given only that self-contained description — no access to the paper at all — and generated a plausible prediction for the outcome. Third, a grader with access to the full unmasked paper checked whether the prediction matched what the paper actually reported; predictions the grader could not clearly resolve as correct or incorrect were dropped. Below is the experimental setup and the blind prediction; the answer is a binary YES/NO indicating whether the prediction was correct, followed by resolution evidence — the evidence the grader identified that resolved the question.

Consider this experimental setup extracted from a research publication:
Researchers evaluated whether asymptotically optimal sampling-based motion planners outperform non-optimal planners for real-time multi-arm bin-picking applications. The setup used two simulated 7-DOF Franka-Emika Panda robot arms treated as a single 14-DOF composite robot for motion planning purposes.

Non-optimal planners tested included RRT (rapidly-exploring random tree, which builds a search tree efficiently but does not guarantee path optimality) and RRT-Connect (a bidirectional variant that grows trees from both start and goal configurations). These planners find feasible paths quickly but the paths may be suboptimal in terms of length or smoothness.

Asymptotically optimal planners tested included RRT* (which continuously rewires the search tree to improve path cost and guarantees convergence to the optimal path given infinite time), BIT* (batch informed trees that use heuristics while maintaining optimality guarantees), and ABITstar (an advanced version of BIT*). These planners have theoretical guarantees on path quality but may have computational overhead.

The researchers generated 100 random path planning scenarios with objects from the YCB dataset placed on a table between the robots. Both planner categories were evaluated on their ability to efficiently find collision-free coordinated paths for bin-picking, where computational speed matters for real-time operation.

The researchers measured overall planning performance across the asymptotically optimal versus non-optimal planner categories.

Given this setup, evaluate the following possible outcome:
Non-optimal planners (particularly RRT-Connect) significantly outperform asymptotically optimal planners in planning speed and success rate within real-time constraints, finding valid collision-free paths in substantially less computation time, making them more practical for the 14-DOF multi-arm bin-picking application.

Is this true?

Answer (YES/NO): NO